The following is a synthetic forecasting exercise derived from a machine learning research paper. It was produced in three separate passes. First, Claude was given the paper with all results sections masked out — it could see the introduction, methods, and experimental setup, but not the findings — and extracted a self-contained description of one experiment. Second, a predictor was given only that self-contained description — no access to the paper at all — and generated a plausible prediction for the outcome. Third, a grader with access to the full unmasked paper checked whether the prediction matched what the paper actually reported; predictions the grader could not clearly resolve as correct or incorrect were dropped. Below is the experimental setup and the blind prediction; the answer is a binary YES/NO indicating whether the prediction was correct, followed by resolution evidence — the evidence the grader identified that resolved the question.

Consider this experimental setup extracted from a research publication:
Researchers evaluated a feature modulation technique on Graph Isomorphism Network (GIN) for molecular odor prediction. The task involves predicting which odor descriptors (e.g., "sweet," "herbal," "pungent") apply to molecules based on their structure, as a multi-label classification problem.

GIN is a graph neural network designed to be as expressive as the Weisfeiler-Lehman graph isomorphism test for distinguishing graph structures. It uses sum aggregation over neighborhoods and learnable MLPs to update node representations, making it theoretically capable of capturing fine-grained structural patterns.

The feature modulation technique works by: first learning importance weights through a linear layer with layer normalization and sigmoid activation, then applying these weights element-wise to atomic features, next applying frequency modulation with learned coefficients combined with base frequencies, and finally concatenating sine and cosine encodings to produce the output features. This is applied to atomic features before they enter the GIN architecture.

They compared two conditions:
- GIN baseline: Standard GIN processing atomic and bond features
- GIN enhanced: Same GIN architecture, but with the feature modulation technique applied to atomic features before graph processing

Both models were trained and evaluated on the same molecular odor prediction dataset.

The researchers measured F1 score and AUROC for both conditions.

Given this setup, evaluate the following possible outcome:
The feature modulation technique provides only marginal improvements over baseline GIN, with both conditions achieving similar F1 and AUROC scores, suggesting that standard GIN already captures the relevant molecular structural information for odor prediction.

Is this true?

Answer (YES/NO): NO